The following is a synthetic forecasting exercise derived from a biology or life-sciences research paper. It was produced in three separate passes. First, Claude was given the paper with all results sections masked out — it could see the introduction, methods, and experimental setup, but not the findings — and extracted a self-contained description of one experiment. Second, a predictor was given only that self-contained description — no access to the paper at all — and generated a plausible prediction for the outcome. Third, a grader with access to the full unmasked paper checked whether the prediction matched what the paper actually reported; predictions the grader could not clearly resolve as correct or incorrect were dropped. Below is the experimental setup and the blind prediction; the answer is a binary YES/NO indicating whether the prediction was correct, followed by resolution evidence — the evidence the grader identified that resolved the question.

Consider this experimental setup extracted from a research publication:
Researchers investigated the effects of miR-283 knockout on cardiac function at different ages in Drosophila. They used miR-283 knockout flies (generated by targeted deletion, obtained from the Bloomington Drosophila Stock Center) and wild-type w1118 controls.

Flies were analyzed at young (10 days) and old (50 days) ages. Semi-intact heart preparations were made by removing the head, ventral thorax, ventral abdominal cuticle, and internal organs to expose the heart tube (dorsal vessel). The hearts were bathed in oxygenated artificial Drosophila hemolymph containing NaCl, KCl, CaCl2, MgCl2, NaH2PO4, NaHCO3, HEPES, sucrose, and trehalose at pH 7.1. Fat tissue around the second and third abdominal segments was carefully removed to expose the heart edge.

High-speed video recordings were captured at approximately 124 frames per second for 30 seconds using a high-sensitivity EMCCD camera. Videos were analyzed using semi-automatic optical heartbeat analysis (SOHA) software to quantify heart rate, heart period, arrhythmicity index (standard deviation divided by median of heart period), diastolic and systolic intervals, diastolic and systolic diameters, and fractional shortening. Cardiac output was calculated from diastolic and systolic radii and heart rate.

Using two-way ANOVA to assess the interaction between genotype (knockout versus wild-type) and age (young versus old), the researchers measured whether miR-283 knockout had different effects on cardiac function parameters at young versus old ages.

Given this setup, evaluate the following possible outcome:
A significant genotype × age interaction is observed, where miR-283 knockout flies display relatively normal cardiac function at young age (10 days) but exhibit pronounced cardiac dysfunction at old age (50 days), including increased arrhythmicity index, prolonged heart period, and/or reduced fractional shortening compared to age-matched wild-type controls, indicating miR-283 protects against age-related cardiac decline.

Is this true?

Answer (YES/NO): NO